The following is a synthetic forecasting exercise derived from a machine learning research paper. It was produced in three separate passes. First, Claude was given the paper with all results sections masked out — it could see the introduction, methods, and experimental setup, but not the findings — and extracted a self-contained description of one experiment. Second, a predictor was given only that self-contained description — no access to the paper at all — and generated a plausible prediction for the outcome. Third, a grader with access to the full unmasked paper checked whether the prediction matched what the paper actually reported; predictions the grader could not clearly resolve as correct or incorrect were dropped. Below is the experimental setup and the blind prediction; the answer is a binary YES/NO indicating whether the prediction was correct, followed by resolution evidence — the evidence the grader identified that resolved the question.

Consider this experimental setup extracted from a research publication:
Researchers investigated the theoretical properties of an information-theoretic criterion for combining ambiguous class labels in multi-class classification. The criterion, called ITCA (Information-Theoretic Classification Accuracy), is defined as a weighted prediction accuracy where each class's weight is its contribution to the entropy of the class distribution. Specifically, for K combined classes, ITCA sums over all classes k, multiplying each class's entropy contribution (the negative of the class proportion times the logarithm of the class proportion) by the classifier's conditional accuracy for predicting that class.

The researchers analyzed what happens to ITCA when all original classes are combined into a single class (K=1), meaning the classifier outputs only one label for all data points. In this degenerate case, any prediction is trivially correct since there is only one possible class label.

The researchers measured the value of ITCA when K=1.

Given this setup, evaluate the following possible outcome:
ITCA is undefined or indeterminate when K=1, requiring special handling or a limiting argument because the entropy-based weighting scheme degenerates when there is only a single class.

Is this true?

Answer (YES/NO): NO